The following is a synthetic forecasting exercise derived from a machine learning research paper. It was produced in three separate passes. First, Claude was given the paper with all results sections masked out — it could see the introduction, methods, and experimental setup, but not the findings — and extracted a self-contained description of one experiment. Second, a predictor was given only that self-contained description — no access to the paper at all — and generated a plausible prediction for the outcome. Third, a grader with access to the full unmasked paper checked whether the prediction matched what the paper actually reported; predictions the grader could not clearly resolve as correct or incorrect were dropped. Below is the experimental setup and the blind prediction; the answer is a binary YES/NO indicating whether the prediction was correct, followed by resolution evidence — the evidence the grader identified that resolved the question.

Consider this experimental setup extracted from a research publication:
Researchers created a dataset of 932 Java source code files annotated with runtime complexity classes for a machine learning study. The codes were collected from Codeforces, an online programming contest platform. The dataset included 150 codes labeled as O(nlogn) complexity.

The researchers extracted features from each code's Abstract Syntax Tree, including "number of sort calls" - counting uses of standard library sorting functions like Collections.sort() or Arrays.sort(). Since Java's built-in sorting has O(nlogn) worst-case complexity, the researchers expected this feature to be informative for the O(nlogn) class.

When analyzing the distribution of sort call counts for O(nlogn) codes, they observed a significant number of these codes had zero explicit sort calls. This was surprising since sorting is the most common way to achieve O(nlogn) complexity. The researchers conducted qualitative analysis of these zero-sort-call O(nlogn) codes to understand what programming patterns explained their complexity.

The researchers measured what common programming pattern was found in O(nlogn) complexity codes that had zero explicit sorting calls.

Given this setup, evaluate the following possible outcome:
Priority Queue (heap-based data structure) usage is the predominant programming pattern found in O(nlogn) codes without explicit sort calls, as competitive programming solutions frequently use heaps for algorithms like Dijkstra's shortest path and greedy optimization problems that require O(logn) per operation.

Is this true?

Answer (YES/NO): NO